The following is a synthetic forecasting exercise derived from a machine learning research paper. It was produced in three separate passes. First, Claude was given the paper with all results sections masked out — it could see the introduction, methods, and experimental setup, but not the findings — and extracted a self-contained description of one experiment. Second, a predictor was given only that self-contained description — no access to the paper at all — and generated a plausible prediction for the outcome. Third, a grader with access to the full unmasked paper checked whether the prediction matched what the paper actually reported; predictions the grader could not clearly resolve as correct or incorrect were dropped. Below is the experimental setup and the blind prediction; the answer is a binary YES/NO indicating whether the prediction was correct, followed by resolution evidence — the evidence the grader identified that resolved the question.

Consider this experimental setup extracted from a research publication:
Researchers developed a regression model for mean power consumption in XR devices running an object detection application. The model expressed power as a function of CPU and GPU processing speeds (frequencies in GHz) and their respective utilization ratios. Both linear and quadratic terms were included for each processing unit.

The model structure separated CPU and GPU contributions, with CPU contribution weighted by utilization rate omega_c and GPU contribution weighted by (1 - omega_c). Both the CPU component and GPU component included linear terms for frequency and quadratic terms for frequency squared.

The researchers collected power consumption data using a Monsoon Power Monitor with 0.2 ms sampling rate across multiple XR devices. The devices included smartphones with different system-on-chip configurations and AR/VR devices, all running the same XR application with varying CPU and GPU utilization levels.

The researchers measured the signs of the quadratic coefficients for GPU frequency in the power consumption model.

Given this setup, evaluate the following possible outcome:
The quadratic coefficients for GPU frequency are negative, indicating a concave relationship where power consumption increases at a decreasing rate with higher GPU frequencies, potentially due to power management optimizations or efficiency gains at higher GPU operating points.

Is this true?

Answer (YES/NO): YES